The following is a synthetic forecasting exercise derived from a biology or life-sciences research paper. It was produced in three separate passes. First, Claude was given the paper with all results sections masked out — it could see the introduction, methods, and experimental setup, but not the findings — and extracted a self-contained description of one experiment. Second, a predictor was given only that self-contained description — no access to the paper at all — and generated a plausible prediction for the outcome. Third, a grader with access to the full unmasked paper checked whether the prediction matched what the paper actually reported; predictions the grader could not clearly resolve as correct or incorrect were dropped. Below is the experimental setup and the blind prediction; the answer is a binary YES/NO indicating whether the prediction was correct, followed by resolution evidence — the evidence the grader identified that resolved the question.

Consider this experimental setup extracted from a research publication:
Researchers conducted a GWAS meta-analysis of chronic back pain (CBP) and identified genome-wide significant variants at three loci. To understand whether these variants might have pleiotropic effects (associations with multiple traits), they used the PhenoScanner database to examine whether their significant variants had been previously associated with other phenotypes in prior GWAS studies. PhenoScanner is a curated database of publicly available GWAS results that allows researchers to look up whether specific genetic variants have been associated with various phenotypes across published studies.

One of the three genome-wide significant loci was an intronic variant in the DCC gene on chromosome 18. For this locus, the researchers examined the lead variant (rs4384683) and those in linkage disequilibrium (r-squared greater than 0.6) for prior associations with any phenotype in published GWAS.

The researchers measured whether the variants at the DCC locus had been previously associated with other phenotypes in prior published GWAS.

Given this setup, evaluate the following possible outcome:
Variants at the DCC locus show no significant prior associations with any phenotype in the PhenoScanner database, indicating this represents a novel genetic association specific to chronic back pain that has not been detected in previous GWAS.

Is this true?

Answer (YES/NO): YES